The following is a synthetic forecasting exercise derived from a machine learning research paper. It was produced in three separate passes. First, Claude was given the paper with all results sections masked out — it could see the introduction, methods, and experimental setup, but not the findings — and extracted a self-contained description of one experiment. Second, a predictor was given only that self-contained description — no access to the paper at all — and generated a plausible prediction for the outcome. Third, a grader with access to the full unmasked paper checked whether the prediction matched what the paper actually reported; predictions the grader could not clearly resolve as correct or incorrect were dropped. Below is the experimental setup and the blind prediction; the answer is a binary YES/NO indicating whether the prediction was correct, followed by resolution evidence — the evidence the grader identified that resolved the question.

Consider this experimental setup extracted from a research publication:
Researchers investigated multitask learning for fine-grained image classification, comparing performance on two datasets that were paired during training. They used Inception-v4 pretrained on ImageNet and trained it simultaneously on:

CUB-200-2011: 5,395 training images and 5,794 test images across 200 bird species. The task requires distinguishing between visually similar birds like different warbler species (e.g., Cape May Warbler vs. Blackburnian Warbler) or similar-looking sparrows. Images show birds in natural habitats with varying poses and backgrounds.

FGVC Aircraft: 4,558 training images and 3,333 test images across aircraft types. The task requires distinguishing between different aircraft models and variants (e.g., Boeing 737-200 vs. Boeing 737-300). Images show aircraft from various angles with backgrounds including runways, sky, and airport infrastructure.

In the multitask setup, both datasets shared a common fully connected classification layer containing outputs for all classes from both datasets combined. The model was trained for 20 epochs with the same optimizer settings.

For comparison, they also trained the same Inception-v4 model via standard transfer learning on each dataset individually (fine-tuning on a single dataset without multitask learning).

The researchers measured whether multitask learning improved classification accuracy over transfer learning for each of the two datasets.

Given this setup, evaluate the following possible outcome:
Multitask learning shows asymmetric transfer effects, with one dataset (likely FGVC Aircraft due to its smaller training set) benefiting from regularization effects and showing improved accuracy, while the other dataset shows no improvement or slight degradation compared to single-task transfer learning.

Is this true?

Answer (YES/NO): NO